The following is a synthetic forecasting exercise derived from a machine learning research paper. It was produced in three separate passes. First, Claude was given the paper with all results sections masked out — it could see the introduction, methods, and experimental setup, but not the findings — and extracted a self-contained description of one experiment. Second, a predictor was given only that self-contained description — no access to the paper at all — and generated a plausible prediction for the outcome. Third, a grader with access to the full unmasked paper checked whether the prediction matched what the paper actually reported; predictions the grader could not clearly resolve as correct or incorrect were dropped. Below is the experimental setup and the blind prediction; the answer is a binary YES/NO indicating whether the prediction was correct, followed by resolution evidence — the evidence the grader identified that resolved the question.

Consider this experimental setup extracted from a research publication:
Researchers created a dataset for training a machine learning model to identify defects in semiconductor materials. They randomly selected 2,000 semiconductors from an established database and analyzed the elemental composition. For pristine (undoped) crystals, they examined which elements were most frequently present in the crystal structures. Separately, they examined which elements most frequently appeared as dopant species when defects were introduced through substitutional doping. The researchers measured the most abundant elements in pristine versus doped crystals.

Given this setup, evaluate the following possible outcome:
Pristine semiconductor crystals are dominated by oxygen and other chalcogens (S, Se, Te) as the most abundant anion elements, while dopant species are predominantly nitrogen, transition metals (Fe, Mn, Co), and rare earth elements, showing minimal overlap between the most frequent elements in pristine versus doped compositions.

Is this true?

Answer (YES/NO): NO